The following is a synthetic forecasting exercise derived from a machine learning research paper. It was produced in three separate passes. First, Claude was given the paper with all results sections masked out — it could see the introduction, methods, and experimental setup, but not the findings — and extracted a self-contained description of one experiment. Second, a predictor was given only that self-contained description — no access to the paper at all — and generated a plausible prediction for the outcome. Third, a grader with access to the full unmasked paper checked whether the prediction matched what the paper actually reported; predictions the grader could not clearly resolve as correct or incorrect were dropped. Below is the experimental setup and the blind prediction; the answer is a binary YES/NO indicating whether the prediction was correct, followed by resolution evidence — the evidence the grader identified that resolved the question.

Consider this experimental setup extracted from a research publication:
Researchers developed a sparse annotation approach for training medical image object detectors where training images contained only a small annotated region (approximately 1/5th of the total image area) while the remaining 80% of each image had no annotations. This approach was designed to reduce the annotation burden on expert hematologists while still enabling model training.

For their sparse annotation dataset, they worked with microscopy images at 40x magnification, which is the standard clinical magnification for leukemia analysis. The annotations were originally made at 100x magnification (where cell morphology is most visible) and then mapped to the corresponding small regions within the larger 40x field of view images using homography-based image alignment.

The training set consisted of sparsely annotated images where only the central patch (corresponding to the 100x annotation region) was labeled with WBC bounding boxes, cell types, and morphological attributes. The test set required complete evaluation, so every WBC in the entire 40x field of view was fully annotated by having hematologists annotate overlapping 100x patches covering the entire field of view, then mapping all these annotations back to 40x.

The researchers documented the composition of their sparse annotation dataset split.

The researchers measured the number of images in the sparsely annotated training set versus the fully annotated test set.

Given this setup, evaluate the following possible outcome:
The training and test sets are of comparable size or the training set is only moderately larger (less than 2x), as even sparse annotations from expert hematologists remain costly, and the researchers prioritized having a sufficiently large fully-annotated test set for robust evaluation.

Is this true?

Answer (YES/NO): NO